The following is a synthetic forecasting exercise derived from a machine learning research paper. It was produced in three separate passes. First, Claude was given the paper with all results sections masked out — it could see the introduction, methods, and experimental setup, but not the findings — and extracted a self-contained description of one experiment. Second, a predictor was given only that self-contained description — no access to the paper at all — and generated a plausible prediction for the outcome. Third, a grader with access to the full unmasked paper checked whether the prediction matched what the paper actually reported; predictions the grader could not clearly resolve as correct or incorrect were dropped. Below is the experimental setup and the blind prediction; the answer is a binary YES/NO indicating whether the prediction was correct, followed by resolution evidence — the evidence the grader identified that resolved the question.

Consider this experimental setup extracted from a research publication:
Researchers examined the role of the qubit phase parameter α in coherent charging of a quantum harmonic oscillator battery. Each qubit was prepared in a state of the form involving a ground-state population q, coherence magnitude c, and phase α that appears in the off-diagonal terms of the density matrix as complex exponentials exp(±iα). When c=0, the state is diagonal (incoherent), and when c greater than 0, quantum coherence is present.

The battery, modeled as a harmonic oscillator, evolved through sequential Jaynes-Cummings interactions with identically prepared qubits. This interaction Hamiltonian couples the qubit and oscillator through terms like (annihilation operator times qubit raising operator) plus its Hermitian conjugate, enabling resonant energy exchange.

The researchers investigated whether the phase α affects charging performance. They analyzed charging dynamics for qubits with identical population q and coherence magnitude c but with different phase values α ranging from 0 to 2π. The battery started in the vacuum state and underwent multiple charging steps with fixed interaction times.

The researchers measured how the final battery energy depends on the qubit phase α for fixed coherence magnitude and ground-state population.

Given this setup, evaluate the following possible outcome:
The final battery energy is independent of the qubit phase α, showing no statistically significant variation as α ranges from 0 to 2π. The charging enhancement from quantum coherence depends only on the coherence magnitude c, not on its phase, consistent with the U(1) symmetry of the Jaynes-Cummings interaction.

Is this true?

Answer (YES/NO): YES